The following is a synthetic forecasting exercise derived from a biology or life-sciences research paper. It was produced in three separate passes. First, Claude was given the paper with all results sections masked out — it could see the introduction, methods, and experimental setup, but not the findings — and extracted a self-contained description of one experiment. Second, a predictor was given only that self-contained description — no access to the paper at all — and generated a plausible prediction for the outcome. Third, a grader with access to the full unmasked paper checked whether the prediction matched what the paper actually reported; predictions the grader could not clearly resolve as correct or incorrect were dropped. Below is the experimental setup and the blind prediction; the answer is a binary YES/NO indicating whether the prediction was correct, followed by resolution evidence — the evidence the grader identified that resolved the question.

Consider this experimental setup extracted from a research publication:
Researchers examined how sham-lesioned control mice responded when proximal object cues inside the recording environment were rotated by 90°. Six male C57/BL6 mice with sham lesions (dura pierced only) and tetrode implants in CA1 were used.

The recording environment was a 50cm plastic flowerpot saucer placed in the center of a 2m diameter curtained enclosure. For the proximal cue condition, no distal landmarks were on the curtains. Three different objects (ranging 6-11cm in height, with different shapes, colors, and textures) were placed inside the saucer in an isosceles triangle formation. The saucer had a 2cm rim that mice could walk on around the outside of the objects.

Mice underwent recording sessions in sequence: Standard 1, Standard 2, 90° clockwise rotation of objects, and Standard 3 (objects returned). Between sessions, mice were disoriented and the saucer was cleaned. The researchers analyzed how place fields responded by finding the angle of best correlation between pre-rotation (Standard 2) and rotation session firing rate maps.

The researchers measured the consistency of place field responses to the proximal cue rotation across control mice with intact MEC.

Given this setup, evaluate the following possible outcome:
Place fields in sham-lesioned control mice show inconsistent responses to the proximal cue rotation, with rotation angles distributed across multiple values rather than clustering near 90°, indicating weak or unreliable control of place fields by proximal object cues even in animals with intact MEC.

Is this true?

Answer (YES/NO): YES